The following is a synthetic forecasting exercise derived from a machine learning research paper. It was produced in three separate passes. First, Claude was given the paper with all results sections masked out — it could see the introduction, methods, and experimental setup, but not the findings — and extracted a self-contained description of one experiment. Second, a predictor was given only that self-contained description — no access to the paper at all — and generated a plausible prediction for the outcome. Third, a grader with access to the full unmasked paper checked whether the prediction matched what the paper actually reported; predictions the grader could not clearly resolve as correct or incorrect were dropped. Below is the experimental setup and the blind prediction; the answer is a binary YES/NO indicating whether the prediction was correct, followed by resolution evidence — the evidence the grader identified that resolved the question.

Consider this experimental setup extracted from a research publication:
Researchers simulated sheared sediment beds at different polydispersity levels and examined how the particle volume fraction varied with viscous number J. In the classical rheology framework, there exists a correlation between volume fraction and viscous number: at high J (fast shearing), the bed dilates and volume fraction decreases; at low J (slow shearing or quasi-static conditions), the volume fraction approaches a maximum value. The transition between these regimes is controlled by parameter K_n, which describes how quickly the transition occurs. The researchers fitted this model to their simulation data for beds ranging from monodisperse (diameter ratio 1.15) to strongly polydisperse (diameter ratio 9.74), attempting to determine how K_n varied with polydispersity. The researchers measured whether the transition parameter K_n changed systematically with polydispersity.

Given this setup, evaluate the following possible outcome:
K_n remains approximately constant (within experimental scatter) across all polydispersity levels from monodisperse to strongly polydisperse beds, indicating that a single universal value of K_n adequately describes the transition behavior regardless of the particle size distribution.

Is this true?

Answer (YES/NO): NO